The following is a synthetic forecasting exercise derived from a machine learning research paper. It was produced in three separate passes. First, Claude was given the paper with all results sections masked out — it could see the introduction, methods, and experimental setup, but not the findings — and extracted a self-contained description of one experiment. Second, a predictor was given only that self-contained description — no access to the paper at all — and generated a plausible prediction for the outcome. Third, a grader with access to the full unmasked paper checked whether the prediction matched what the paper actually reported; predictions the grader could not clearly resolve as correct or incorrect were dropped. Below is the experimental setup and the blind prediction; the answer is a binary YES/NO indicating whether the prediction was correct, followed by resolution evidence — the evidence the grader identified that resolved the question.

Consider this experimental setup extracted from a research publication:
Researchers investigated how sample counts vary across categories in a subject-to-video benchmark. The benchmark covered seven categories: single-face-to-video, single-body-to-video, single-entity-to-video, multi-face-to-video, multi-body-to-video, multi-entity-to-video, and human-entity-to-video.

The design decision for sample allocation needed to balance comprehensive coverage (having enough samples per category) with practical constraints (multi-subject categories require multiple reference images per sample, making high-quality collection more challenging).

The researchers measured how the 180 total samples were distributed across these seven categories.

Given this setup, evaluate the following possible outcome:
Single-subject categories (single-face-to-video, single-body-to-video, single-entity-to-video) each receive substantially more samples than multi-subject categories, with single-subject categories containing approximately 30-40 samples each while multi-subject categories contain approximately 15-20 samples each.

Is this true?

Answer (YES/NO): NO